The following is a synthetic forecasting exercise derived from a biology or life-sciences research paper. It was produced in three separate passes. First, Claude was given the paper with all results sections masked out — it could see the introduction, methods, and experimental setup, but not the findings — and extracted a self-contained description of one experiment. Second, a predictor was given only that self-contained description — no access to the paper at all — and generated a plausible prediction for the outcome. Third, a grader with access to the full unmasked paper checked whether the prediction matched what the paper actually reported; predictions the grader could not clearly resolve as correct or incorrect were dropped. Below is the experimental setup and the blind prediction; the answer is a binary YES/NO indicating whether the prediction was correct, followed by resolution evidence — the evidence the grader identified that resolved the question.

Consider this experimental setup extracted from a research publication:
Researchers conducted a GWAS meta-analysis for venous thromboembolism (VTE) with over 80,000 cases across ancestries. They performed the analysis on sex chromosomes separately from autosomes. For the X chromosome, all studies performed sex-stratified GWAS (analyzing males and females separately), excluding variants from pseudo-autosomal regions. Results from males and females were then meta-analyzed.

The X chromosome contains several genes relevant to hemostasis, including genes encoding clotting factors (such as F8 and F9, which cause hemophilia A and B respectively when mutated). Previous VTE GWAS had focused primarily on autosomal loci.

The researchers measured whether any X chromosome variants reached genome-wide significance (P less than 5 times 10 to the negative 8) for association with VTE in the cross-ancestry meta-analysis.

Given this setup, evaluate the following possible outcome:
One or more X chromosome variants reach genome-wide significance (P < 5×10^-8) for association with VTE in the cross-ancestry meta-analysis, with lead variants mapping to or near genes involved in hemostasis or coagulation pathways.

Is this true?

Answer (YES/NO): NO